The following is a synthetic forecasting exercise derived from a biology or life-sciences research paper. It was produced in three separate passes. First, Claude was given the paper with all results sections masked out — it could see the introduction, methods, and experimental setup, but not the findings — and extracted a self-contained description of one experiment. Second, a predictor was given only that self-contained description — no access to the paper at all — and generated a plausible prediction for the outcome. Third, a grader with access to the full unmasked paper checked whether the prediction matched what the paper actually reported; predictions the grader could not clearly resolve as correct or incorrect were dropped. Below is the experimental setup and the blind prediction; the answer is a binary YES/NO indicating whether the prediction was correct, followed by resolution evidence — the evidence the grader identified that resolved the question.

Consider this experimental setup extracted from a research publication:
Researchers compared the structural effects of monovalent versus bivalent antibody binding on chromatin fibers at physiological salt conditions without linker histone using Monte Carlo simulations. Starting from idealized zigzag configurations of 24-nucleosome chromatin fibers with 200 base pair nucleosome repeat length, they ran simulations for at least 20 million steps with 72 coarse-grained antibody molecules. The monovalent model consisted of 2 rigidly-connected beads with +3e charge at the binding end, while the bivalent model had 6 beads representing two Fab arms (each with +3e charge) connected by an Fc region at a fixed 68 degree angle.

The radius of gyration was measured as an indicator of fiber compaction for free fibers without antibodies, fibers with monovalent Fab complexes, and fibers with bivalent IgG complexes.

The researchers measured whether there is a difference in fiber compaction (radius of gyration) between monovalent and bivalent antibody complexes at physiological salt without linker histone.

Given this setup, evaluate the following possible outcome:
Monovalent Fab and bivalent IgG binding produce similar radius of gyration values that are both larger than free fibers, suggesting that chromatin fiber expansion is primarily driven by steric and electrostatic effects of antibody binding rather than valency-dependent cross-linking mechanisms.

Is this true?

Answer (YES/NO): NO